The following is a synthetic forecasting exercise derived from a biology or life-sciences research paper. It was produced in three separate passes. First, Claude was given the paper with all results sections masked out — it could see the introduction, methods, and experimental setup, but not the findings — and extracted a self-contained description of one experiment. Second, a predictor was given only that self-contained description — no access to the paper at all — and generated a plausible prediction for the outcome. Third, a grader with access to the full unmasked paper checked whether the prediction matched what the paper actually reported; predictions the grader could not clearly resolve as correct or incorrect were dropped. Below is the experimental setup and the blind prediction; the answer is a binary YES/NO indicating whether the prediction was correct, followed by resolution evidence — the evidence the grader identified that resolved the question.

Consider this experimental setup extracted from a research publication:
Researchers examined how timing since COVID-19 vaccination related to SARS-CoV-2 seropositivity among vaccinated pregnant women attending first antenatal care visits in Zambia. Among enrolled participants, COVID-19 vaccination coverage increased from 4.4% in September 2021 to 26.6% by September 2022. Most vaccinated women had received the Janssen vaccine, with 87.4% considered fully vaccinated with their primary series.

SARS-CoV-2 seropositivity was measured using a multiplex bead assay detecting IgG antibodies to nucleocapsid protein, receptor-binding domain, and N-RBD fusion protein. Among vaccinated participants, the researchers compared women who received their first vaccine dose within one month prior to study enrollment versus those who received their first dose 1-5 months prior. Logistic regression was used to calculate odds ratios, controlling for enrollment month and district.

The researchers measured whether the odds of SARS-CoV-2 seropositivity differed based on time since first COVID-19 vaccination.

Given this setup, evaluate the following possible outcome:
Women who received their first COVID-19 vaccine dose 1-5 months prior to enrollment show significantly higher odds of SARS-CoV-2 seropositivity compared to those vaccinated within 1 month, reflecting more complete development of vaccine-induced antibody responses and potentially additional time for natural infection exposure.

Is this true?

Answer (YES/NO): YES